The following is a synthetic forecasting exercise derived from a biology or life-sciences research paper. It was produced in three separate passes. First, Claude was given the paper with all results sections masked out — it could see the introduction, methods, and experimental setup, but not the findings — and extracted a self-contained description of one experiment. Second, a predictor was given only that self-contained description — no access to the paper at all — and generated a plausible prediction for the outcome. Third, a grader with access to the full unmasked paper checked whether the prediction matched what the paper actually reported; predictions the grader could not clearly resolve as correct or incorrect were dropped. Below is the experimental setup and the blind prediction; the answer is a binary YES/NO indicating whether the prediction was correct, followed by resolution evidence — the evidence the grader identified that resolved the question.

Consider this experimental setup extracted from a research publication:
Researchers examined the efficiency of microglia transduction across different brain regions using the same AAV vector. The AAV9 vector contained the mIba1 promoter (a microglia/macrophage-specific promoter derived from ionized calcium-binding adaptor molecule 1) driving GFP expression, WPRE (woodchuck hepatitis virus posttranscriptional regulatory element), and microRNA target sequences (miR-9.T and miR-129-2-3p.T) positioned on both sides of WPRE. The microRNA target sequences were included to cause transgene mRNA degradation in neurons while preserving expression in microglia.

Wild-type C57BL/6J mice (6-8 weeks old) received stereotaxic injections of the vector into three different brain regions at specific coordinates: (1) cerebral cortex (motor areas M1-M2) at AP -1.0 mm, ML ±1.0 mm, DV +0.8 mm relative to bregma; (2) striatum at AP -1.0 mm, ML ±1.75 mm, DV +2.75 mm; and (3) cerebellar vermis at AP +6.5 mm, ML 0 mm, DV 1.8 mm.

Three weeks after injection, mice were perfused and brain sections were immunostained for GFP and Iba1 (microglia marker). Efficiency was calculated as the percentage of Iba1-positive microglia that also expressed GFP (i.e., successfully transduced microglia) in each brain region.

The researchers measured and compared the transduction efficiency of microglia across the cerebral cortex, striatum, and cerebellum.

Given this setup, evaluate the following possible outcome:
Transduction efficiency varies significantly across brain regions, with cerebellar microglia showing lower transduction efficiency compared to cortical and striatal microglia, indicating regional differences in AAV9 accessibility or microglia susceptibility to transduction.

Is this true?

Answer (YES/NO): NO